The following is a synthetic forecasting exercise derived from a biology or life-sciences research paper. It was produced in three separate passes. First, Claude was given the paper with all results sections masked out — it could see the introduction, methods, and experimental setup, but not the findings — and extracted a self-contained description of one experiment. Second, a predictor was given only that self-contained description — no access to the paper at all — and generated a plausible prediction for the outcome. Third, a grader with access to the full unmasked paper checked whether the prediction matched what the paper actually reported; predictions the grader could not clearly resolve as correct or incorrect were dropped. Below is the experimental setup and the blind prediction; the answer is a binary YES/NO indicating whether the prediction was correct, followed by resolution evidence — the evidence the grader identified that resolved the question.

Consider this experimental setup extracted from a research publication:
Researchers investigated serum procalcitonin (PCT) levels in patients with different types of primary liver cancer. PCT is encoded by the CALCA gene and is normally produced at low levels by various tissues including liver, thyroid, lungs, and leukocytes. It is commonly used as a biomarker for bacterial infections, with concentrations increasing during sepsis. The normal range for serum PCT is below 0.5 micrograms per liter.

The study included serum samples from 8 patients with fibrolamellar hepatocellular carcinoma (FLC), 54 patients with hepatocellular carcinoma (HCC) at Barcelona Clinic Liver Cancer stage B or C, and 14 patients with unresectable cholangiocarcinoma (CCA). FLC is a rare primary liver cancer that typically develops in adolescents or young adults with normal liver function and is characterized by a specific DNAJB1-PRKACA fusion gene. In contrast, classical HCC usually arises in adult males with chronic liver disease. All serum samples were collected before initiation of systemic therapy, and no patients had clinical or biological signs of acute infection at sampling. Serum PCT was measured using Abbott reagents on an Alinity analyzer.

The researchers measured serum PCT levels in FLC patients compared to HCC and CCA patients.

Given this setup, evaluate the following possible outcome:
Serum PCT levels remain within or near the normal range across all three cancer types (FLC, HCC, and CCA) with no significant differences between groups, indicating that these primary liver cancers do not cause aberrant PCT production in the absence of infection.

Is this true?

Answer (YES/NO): NO